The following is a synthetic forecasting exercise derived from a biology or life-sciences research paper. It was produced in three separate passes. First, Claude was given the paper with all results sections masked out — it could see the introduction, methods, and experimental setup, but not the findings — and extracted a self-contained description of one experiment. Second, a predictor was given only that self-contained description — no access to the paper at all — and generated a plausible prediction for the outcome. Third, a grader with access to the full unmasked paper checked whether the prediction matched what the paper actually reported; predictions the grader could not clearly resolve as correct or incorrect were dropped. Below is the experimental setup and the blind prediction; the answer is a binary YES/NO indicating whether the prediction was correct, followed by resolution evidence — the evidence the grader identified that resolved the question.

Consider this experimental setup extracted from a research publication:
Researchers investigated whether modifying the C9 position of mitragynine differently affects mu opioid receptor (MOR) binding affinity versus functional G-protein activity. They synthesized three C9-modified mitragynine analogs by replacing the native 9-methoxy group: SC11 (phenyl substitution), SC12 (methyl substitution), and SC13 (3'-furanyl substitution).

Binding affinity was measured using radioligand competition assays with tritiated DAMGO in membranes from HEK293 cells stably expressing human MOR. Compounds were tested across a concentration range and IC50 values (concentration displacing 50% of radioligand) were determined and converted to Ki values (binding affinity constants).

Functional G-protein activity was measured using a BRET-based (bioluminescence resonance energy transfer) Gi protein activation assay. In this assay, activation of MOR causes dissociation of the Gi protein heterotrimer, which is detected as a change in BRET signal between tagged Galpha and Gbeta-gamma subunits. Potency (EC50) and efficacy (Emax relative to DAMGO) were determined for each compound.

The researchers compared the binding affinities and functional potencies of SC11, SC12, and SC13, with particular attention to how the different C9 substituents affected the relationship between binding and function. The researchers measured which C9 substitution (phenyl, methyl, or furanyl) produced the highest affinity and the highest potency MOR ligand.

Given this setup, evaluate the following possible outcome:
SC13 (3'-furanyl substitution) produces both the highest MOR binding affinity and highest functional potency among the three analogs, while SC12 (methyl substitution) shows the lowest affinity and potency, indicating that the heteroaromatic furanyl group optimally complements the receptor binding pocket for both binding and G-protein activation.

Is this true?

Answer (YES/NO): NO